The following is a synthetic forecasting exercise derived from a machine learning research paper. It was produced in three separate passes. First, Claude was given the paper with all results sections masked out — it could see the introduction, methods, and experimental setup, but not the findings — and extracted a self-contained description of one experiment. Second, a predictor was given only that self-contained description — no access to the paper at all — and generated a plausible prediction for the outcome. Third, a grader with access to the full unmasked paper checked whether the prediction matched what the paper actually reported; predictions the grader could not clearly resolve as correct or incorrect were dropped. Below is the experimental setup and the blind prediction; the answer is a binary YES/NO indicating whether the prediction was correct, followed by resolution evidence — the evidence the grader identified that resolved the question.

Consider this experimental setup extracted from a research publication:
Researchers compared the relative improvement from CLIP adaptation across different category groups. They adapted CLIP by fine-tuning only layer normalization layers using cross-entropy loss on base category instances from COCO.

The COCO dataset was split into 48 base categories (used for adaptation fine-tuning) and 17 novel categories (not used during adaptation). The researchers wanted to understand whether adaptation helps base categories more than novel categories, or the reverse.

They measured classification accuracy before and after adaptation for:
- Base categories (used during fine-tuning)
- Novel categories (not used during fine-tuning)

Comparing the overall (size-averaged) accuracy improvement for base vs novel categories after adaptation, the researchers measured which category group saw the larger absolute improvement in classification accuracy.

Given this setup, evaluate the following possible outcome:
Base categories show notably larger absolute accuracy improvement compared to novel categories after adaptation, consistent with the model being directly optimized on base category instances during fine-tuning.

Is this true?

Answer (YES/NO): YES